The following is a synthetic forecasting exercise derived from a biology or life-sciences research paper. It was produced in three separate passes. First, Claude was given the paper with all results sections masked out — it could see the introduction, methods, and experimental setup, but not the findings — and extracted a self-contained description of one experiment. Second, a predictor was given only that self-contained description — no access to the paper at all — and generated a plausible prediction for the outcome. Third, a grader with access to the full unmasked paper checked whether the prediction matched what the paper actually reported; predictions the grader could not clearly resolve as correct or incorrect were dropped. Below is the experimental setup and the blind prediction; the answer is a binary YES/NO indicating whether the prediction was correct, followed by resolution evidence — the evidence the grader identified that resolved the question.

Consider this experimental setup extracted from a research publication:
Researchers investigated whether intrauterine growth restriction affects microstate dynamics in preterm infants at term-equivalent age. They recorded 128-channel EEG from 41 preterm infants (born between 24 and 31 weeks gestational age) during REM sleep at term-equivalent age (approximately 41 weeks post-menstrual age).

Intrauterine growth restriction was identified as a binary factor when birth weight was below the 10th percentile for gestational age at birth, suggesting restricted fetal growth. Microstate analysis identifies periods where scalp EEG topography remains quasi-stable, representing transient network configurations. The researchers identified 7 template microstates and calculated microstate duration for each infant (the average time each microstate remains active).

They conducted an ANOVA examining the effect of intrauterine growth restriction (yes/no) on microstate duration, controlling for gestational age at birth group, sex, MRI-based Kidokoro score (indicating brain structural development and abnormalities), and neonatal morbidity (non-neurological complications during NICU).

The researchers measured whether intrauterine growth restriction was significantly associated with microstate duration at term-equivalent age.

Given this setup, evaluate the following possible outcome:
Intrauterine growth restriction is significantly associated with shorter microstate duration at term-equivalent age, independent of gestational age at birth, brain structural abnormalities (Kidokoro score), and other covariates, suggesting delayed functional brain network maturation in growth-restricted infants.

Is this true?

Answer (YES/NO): NO